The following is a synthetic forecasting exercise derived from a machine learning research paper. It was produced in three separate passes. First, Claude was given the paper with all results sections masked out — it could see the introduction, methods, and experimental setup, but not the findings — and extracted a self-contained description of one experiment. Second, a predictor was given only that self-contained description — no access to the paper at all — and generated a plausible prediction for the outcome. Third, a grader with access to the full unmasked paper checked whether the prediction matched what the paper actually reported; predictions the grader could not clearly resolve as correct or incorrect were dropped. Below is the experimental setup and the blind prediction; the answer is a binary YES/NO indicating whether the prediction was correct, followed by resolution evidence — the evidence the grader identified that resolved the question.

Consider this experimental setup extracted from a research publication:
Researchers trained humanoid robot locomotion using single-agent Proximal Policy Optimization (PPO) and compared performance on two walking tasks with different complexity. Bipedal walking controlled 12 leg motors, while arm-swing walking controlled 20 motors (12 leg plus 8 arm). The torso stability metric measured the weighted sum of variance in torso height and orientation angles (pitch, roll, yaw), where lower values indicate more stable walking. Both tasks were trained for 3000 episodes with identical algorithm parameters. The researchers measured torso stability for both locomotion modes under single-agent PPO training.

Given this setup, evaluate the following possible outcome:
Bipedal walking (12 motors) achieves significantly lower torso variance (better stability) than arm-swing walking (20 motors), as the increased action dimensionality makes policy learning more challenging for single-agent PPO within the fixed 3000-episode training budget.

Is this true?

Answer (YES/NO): YES